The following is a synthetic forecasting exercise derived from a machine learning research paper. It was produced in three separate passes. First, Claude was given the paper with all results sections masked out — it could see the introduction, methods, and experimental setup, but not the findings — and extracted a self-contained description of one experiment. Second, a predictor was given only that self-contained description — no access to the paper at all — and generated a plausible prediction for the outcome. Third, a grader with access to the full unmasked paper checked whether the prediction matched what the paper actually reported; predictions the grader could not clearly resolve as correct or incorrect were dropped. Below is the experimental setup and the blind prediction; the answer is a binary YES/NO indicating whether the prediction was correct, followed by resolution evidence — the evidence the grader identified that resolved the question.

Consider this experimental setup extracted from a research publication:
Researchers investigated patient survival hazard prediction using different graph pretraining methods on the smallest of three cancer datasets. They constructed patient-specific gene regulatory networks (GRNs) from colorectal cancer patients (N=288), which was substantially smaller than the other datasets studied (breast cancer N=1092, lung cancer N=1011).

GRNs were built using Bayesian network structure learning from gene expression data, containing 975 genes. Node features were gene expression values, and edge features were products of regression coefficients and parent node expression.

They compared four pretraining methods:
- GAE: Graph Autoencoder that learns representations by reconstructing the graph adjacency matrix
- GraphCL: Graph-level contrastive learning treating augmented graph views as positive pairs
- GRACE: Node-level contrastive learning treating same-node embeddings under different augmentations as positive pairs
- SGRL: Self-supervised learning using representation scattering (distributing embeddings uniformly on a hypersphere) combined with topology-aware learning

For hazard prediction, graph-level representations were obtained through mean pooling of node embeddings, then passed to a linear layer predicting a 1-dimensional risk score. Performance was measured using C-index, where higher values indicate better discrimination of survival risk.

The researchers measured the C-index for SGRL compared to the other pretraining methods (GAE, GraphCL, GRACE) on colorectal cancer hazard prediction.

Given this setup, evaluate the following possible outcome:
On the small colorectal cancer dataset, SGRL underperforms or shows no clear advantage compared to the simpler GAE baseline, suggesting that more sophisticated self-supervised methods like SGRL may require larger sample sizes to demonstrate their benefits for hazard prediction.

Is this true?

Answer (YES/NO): YES